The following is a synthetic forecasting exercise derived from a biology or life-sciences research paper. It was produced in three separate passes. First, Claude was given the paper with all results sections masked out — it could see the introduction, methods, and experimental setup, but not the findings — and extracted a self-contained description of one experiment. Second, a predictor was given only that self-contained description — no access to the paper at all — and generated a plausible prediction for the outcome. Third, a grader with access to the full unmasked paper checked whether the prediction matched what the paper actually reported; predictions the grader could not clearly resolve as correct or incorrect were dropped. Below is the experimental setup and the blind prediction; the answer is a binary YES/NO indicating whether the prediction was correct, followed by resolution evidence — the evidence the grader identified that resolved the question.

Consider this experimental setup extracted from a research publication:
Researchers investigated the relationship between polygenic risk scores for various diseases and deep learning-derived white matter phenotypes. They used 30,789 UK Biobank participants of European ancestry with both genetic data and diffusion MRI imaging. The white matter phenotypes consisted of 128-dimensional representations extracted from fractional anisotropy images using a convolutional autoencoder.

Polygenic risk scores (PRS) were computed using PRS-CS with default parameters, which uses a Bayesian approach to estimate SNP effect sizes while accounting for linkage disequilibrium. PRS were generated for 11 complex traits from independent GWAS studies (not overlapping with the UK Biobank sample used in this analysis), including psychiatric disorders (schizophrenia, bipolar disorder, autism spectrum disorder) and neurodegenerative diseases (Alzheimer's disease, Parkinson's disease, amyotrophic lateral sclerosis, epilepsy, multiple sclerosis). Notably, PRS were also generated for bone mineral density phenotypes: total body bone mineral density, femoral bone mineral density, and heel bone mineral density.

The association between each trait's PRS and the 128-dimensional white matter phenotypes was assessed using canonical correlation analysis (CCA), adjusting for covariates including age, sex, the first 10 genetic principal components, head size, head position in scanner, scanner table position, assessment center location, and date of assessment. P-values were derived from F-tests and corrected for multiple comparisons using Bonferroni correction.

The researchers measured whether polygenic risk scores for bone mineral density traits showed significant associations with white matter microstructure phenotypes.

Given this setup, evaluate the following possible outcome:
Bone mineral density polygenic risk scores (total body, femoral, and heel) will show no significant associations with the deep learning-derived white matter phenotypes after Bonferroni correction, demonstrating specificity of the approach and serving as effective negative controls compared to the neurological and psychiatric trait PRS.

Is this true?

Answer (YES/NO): NO